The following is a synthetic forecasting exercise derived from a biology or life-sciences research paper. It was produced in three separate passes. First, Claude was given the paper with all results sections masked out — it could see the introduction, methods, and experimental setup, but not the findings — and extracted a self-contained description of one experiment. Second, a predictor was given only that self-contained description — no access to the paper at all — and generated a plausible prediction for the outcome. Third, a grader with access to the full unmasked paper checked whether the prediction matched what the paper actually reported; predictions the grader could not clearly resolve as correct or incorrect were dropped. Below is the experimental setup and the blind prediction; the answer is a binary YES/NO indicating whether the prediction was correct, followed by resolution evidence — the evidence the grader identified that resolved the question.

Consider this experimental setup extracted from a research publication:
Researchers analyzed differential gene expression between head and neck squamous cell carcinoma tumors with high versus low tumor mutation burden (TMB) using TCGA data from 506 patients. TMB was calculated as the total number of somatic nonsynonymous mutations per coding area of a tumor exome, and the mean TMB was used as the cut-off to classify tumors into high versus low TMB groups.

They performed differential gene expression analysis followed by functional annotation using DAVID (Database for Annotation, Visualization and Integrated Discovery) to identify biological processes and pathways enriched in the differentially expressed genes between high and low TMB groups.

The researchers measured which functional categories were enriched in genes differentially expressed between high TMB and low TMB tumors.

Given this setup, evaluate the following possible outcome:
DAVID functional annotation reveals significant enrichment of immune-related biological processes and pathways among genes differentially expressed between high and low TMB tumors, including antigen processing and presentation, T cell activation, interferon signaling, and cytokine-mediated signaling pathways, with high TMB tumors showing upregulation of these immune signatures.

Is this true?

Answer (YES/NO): NO